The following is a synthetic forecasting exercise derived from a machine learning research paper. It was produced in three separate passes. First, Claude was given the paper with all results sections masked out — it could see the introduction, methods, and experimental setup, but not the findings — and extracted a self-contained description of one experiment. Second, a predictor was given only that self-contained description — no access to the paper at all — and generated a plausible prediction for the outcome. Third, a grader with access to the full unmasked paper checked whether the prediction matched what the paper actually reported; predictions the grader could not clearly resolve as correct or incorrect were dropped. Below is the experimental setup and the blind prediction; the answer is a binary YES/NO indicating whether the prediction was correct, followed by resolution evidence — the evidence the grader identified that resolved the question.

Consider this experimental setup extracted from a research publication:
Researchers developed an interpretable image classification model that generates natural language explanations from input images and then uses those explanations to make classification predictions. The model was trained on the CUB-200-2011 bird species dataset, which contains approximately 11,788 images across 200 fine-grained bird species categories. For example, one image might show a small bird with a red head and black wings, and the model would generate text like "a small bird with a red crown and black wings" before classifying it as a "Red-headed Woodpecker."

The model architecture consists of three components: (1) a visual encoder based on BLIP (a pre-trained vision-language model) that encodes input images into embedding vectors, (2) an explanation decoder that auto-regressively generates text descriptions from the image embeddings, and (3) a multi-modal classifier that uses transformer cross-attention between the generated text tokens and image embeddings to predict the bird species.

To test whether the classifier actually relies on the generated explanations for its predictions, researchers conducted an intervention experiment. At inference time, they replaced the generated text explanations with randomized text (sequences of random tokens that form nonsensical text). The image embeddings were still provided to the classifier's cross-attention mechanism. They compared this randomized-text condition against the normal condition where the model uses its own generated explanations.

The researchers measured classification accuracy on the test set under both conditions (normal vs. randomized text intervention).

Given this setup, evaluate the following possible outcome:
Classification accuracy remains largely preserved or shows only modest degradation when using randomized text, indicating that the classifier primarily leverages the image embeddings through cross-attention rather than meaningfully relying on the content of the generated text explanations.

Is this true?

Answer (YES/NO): NO